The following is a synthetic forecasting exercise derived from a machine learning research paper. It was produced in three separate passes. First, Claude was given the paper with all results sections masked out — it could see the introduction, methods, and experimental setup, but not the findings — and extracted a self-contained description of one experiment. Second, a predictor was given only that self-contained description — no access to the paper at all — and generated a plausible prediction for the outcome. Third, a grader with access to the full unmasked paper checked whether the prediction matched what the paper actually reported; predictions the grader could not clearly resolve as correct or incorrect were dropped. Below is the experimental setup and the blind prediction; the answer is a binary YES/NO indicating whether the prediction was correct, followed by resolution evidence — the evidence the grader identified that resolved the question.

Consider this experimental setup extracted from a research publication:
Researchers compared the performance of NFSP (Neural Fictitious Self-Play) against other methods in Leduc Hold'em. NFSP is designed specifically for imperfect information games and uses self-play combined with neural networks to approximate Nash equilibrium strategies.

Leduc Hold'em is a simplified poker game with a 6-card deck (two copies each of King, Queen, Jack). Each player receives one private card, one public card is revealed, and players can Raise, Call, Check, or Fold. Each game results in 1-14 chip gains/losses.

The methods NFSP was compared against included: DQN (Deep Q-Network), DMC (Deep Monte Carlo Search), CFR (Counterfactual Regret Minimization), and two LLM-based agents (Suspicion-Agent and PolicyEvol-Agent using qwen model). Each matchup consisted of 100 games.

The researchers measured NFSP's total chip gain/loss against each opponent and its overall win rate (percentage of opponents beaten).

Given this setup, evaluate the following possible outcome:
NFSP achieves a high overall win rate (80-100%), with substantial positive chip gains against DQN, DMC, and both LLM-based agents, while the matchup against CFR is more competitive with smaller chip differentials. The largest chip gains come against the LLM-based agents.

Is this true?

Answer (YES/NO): NO